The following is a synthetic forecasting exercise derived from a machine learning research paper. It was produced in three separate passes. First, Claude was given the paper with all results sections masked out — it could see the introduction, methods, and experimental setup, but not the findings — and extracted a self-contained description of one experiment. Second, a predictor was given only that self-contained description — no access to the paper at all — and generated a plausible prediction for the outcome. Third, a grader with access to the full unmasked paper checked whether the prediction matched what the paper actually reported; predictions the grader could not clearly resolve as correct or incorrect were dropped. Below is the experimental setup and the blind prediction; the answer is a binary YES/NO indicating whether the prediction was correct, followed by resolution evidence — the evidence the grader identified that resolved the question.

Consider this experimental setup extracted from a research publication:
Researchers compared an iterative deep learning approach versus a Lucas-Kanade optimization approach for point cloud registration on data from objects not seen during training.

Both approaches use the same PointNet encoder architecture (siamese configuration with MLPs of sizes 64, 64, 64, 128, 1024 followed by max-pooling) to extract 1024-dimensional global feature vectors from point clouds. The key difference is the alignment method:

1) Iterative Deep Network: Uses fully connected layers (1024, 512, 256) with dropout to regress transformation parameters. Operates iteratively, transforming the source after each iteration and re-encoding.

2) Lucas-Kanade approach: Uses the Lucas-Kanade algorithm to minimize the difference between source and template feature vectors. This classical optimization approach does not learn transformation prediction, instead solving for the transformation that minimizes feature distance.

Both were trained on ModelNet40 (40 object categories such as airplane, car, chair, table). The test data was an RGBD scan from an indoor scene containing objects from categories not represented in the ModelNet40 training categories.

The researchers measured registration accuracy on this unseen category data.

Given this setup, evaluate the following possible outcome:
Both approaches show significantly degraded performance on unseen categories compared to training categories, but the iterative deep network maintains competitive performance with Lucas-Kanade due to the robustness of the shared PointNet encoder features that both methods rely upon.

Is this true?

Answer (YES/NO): NO